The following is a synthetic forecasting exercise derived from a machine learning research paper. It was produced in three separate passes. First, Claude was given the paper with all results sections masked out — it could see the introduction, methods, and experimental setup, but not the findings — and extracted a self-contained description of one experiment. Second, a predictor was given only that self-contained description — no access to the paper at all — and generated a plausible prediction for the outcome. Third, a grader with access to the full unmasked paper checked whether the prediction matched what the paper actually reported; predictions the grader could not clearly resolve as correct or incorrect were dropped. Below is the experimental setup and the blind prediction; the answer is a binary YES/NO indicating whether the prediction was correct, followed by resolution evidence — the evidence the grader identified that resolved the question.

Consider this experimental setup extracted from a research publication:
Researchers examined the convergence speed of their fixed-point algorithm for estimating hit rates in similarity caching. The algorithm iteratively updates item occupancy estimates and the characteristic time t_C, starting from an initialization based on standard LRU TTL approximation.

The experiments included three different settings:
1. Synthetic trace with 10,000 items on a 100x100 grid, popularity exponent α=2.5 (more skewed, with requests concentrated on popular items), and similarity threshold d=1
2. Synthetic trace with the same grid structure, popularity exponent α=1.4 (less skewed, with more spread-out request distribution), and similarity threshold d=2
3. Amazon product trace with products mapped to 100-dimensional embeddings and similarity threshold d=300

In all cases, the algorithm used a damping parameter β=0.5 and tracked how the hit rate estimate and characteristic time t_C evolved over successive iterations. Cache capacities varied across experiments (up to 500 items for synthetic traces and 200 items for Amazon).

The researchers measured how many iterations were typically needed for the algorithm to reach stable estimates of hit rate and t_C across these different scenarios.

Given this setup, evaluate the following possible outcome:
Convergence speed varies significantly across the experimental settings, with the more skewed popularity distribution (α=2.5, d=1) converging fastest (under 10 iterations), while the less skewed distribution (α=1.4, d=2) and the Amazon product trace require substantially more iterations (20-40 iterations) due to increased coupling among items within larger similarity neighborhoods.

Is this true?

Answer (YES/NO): NO